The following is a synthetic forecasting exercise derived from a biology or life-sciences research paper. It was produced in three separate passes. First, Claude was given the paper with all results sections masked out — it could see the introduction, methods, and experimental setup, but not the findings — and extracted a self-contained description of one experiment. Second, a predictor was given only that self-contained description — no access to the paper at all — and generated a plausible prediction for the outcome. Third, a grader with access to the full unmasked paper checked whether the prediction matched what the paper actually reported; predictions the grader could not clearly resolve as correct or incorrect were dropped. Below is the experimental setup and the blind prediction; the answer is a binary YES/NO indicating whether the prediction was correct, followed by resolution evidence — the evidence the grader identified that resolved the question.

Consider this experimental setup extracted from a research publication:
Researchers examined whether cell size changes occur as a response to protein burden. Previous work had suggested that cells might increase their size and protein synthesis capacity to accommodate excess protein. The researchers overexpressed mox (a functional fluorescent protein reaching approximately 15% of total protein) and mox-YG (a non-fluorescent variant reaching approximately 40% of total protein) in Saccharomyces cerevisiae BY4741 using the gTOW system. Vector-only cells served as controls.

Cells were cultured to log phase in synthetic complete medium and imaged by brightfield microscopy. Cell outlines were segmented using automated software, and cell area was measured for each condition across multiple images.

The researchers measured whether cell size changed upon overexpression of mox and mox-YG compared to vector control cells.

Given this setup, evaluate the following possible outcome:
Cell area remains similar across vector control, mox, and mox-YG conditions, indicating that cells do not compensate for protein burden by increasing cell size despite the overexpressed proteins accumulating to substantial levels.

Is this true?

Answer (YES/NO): YES